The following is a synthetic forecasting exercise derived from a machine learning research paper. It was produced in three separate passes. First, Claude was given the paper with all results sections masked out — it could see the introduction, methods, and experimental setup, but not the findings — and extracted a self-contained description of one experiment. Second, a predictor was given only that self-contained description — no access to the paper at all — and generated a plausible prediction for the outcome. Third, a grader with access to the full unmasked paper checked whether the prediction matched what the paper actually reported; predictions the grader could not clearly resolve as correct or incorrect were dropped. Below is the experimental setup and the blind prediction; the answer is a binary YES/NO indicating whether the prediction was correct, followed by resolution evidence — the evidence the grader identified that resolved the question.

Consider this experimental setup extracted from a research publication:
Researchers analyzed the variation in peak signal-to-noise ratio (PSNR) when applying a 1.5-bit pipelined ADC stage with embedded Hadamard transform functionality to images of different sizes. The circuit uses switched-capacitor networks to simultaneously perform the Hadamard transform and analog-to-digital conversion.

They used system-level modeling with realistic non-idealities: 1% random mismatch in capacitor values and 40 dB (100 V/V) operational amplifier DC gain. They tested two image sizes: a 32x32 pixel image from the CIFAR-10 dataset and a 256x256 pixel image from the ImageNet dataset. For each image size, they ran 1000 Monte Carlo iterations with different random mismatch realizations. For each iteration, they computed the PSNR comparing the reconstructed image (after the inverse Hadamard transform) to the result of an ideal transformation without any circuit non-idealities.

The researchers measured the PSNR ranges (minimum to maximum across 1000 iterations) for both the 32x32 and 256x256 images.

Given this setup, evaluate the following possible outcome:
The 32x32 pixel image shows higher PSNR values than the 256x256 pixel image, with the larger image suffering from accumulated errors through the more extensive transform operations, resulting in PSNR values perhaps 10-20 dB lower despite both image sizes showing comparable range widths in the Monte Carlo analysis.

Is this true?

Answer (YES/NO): NO